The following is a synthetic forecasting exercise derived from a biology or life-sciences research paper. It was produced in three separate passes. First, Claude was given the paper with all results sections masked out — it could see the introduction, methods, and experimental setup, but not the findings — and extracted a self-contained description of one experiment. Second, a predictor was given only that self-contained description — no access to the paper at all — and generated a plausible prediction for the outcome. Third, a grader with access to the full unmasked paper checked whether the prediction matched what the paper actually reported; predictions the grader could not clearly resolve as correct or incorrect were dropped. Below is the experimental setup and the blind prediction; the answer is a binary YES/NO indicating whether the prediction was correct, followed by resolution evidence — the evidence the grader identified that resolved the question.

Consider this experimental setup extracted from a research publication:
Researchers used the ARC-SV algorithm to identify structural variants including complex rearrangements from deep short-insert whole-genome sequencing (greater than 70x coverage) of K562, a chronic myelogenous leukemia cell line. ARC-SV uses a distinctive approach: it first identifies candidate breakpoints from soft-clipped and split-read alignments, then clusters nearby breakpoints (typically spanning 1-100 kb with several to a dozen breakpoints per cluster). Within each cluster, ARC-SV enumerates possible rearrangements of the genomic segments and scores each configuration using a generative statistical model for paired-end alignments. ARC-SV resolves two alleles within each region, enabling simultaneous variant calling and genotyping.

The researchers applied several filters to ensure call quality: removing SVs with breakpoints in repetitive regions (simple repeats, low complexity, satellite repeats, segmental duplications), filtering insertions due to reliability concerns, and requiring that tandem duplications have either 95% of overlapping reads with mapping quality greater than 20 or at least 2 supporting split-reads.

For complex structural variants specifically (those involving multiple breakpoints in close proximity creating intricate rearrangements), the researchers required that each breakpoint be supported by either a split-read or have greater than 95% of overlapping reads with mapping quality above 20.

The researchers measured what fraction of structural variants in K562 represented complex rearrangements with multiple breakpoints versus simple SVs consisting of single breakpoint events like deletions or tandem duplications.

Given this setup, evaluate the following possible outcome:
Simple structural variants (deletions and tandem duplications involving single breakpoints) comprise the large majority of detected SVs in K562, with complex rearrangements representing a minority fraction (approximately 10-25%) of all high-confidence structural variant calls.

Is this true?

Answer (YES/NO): NO